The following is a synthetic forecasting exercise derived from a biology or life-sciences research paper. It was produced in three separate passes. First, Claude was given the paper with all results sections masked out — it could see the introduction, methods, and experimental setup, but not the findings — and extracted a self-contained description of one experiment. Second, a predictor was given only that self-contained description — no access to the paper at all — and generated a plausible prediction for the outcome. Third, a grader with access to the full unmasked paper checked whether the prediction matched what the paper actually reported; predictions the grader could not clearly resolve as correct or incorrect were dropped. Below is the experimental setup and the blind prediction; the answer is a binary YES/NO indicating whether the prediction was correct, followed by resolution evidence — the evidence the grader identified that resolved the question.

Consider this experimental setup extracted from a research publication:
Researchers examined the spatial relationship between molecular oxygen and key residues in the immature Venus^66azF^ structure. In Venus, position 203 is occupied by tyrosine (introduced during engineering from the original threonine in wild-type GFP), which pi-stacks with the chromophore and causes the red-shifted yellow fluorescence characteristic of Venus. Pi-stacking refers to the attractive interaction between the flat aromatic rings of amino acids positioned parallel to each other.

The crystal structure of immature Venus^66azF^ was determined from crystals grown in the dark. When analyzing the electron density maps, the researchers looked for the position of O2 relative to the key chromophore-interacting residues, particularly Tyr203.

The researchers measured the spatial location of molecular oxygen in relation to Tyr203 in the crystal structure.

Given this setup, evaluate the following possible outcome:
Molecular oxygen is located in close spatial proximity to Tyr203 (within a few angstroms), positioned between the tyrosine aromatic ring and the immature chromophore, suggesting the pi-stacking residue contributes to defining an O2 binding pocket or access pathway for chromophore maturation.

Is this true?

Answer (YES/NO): YES